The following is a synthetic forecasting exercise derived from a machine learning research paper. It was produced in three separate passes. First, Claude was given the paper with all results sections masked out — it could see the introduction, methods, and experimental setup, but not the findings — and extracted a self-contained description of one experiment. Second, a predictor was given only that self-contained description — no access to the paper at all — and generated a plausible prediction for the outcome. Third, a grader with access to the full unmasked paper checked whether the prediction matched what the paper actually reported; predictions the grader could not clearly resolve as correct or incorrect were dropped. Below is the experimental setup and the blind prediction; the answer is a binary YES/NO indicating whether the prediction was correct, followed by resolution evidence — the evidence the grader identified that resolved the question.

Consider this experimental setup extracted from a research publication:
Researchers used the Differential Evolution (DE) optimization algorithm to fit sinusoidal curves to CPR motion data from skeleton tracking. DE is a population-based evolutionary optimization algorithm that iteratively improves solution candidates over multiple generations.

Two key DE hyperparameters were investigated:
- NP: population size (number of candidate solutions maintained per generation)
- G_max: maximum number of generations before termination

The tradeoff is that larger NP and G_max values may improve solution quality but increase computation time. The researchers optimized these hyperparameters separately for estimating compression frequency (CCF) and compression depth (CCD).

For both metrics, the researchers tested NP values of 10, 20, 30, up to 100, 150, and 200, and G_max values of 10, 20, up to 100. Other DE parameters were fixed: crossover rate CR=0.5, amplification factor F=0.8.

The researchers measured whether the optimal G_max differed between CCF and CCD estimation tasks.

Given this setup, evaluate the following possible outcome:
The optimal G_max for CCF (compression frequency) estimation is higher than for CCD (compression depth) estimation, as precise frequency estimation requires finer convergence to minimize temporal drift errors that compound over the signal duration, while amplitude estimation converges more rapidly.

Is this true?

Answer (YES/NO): NO